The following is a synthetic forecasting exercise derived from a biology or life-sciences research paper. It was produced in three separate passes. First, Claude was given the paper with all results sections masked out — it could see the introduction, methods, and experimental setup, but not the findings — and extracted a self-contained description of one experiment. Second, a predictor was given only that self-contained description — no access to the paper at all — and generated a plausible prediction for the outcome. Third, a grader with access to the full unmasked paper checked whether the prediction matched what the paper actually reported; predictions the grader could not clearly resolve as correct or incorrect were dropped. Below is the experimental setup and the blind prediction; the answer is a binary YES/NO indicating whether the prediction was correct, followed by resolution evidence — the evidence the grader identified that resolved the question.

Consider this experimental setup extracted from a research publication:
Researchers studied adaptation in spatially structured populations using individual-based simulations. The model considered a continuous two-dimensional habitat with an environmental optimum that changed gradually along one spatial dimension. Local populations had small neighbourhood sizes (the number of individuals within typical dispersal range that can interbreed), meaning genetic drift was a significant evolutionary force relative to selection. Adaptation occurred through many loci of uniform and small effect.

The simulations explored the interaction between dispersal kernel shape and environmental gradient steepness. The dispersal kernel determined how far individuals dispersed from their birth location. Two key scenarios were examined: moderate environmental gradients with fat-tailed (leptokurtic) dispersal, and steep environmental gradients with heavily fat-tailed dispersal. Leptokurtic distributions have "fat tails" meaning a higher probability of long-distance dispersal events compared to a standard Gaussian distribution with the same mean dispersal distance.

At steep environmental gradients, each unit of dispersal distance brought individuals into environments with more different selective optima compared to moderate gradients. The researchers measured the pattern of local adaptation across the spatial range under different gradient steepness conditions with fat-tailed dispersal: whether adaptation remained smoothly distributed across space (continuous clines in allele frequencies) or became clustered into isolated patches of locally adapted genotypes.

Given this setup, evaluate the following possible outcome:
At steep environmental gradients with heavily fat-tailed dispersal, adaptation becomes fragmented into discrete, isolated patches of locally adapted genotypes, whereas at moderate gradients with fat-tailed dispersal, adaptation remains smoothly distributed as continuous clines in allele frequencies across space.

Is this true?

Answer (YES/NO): YES